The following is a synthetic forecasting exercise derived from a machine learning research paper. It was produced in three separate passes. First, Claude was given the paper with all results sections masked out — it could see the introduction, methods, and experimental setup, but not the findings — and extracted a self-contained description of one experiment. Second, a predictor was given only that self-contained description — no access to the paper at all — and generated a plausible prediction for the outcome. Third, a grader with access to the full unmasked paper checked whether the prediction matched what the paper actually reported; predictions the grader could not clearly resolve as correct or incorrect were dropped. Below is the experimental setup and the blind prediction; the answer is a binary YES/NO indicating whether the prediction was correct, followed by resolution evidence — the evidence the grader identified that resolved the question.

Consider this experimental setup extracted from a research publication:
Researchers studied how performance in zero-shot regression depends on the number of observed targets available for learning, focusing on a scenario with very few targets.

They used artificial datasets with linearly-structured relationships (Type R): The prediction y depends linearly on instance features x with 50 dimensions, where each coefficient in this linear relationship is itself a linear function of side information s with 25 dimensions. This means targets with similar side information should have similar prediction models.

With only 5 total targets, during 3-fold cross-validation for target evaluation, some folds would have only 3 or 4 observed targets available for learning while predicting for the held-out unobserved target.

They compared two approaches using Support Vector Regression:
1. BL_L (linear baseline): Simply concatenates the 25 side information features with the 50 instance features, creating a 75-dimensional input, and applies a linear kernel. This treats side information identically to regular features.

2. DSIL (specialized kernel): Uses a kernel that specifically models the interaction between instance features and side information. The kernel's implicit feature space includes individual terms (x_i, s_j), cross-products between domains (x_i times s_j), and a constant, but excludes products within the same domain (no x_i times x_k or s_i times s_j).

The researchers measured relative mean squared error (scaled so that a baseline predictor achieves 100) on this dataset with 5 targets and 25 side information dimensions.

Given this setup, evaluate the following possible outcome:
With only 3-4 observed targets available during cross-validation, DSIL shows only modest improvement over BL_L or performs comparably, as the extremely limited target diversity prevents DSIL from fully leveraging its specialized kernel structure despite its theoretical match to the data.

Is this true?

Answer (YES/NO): NO